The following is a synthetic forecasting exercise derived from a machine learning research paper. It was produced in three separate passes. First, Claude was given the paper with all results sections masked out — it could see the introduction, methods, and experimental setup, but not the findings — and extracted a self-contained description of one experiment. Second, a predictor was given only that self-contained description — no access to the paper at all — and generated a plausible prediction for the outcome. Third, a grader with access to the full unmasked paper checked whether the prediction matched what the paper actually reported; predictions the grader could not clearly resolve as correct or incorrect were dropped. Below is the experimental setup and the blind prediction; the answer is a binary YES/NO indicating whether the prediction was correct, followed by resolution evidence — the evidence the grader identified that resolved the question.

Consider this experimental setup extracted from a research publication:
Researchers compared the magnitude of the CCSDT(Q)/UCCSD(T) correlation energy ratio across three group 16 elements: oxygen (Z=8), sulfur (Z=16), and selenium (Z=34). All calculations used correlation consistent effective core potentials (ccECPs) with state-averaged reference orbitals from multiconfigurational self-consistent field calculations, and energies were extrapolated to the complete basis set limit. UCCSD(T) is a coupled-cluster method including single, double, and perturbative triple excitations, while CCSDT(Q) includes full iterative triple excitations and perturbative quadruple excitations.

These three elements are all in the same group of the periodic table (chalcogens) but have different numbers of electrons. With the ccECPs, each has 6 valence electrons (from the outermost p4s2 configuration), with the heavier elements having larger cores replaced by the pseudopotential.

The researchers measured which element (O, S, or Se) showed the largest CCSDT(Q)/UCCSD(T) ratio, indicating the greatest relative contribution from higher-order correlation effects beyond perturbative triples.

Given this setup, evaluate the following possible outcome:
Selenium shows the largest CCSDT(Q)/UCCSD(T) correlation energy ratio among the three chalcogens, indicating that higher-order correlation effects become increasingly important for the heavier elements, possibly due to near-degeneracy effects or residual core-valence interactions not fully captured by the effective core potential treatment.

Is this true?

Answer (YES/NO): NO